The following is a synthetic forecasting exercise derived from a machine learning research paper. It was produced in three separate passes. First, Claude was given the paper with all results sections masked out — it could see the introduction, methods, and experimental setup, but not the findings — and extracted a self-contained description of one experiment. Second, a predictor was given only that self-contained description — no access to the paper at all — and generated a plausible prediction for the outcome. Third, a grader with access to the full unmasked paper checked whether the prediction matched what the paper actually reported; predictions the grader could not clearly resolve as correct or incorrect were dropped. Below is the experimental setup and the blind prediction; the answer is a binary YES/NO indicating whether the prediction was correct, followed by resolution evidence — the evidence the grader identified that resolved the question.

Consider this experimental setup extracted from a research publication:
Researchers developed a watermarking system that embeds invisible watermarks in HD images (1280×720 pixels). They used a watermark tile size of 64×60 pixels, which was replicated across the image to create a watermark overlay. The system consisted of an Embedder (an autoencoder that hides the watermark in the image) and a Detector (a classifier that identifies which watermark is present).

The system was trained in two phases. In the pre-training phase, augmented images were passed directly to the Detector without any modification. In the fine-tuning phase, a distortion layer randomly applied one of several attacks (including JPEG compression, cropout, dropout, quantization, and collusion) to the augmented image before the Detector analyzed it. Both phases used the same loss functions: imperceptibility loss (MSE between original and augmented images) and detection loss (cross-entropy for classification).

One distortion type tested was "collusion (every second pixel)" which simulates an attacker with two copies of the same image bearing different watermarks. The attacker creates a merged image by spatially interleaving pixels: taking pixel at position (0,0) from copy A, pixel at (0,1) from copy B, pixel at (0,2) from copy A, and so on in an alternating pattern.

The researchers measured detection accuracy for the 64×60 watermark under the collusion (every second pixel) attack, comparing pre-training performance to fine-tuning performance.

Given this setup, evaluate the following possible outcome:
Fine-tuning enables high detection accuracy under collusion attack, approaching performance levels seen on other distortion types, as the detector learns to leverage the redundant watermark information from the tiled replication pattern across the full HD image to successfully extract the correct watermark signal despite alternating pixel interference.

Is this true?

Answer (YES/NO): NO